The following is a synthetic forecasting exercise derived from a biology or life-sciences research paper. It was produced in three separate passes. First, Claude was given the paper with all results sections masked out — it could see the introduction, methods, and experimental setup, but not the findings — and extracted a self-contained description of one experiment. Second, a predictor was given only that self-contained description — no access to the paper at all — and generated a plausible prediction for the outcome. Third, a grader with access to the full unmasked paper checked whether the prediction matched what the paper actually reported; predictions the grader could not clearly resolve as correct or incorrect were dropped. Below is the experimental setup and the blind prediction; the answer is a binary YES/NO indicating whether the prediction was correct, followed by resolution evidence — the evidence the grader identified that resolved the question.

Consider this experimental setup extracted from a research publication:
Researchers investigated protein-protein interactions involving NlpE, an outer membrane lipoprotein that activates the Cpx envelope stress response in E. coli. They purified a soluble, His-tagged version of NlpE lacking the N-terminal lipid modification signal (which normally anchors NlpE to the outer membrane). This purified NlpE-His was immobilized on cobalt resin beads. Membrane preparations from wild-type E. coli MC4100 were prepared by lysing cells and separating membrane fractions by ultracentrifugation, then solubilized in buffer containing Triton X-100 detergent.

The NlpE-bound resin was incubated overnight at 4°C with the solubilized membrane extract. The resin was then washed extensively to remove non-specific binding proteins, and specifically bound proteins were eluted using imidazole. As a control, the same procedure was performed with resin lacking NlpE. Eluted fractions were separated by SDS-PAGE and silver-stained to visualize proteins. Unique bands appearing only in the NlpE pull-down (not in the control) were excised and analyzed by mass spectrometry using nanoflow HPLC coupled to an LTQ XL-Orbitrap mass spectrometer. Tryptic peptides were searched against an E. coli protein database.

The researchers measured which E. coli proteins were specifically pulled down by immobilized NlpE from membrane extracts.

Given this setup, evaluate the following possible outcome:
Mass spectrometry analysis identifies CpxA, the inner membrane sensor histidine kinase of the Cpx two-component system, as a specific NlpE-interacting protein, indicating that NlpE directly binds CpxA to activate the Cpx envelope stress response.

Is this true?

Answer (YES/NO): NO